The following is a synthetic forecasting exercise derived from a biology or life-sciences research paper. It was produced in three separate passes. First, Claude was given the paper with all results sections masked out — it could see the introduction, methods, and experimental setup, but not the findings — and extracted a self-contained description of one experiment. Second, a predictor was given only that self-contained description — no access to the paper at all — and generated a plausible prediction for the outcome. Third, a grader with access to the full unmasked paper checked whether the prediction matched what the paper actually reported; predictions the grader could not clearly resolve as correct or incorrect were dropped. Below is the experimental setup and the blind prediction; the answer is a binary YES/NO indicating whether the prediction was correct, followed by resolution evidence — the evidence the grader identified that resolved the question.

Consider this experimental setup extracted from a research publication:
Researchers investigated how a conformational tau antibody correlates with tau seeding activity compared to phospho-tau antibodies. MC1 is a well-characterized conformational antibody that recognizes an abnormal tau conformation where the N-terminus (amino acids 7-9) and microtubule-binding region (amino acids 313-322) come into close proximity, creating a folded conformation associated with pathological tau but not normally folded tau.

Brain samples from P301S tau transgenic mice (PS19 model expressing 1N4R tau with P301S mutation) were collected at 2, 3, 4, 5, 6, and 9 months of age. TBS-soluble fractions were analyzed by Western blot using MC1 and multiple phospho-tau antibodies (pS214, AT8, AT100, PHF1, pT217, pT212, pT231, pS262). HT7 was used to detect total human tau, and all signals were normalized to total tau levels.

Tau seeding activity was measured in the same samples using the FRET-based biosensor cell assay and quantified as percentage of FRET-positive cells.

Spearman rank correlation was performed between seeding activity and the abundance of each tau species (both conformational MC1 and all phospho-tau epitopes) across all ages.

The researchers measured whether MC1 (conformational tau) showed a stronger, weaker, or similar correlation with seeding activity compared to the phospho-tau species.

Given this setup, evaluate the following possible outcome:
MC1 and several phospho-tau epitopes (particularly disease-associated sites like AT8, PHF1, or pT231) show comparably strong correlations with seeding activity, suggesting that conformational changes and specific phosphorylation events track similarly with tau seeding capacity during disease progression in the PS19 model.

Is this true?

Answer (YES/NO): NO